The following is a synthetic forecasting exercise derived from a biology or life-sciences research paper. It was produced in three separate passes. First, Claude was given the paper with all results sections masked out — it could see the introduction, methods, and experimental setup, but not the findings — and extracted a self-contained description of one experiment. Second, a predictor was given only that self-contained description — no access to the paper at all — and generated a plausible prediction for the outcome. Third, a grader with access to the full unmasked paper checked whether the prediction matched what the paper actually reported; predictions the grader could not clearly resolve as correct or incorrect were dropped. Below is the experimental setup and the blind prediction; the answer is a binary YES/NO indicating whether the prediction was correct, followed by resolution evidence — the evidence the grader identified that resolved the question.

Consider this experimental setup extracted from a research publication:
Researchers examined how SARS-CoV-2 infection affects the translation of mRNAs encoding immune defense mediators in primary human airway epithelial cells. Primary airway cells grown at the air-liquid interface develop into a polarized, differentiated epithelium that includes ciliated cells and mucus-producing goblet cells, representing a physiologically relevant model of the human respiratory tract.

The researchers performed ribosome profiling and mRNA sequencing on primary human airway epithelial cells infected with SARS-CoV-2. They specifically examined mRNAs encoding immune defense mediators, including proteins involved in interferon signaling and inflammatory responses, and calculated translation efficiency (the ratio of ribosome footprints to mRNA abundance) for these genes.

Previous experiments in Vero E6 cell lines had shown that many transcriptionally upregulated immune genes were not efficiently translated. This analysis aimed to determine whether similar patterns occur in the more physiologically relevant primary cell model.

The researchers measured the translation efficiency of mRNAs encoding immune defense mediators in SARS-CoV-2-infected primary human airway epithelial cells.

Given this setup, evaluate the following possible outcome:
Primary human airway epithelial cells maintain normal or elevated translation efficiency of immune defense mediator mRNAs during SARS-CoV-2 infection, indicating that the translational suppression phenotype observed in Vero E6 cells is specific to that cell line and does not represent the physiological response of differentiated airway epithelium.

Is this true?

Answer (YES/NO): YES